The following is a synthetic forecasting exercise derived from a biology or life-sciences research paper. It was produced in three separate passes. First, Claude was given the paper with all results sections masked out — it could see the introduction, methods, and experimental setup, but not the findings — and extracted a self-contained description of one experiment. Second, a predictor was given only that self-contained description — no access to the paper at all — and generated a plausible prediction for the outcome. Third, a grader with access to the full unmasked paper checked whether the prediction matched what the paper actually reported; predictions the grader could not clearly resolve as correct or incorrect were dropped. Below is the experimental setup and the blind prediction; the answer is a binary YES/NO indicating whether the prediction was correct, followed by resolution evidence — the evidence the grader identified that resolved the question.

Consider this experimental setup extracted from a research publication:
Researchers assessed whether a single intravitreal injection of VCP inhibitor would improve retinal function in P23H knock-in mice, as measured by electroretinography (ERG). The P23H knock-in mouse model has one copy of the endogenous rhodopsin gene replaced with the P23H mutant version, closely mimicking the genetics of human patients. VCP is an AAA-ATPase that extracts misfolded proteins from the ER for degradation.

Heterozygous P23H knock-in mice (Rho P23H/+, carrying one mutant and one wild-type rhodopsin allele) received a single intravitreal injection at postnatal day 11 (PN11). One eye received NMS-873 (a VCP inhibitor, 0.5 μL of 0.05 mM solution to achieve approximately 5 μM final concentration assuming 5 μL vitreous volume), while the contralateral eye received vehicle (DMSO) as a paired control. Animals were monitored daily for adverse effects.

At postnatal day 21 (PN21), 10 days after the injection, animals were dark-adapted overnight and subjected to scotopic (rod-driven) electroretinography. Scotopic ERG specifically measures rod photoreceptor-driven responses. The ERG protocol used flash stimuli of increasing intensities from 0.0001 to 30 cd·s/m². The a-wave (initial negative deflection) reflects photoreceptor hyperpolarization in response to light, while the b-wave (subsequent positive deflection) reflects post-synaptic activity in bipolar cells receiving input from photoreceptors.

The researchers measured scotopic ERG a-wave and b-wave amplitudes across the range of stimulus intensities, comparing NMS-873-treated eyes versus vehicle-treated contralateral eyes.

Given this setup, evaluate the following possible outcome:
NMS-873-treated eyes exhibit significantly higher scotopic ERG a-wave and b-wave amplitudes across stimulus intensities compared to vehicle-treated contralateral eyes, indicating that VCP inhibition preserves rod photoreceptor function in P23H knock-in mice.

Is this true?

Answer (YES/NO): YES